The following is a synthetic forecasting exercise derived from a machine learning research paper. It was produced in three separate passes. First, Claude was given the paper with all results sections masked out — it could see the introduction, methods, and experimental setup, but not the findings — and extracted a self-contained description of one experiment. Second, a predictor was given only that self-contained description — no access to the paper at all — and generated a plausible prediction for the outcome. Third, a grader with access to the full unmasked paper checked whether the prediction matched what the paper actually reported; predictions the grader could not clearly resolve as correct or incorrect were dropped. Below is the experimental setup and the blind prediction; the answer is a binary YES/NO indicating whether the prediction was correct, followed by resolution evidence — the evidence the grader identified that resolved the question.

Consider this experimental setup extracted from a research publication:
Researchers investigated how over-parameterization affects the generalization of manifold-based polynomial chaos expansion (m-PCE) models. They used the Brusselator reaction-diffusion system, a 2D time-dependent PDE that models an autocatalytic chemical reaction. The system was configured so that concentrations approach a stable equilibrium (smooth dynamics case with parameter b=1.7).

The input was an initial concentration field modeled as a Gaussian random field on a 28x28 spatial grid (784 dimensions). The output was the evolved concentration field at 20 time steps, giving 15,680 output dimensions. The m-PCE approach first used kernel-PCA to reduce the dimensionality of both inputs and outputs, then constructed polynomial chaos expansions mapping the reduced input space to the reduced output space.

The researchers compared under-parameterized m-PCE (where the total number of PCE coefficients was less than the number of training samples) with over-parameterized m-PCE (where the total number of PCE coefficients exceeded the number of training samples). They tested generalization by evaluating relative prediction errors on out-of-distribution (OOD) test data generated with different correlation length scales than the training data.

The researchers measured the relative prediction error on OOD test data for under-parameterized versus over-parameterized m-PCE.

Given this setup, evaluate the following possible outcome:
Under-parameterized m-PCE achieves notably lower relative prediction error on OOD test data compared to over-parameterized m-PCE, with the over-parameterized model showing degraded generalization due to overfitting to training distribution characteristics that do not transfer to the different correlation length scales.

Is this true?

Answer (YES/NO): NO